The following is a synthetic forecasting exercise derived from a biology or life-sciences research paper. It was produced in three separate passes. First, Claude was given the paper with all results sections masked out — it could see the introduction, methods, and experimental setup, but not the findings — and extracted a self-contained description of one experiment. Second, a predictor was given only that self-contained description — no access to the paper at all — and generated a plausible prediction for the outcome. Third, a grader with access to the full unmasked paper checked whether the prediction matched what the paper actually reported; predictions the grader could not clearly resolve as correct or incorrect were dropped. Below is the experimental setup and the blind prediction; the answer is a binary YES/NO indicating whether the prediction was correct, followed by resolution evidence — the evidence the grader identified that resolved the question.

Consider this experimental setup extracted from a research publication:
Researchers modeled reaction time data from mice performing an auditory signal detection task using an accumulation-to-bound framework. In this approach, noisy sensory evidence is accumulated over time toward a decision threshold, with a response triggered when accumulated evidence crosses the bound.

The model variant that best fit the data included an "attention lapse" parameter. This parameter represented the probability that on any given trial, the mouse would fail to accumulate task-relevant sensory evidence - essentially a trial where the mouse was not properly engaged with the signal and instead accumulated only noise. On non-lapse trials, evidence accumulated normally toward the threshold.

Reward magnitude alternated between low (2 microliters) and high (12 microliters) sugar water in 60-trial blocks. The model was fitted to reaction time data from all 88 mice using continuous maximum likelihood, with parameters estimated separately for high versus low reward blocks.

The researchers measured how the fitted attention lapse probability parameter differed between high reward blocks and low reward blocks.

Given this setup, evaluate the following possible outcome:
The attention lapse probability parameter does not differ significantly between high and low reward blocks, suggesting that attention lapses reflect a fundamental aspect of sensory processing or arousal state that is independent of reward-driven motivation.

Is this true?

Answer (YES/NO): NO